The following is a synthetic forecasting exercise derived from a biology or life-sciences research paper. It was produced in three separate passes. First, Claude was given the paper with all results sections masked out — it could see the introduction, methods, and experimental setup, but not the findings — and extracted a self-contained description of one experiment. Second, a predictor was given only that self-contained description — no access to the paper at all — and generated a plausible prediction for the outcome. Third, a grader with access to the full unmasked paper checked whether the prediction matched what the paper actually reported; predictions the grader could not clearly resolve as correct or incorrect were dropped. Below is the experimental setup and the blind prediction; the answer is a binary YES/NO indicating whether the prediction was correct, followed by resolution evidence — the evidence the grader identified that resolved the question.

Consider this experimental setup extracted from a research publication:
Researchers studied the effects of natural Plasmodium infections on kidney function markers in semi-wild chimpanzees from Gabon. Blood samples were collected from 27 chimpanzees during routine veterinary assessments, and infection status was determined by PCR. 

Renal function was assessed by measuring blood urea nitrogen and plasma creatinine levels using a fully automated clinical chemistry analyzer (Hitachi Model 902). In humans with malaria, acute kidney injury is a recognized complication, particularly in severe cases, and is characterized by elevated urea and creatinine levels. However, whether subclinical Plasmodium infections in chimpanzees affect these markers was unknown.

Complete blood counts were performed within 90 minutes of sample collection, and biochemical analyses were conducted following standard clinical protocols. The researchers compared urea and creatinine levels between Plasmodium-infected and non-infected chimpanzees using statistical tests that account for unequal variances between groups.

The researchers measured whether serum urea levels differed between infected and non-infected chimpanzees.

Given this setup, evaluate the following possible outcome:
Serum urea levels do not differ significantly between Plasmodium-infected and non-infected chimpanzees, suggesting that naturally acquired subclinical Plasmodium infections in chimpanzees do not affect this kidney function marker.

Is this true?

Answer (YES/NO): NO